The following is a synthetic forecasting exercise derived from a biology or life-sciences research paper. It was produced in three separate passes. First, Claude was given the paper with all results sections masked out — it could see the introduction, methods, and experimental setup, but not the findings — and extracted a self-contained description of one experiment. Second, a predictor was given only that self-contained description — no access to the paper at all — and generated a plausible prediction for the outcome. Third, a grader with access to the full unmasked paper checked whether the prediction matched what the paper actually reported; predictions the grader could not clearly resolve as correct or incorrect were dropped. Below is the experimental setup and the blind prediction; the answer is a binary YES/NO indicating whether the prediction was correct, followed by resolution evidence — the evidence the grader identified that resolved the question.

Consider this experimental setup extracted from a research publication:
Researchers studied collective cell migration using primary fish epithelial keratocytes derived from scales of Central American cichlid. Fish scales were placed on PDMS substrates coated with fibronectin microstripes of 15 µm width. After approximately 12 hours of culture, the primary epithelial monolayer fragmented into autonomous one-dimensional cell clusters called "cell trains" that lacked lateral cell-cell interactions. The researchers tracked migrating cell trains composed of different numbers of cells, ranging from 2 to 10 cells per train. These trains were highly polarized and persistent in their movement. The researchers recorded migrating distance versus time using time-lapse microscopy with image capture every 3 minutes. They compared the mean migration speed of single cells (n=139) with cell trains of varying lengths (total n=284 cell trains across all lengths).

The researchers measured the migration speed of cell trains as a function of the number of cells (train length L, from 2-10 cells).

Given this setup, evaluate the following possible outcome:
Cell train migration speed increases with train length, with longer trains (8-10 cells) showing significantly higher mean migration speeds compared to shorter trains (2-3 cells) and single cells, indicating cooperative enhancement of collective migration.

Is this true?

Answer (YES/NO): NO